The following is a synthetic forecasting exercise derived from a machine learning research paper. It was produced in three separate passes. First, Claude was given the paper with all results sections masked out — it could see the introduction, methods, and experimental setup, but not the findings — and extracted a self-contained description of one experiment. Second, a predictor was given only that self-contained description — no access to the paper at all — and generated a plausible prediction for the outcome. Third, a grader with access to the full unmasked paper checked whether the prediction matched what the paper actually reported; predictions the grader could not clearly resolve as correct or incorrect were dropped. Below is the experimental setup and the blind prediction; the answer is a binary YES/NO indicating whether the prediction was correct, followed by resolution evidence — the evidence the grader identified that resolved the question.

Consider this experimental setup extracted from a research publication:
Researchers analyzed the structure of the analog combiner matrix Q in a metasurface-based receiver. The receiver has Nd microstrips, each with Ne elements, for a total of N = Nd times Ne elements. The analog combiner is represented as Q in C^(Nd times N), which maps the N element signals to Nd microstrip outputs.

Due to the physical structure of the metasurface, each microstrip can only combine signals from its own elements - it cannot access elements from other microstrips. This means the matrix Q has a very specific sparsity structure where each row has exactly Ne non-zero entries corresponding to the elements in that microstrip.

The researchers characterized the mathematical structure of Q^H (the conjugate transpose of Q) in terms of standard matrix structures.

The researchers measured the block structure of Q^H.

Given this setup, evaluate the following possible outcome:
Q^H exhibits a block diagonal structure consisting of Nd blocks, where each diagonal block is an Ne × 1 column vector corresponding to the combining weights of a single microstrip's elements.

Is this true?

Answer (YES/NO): YES